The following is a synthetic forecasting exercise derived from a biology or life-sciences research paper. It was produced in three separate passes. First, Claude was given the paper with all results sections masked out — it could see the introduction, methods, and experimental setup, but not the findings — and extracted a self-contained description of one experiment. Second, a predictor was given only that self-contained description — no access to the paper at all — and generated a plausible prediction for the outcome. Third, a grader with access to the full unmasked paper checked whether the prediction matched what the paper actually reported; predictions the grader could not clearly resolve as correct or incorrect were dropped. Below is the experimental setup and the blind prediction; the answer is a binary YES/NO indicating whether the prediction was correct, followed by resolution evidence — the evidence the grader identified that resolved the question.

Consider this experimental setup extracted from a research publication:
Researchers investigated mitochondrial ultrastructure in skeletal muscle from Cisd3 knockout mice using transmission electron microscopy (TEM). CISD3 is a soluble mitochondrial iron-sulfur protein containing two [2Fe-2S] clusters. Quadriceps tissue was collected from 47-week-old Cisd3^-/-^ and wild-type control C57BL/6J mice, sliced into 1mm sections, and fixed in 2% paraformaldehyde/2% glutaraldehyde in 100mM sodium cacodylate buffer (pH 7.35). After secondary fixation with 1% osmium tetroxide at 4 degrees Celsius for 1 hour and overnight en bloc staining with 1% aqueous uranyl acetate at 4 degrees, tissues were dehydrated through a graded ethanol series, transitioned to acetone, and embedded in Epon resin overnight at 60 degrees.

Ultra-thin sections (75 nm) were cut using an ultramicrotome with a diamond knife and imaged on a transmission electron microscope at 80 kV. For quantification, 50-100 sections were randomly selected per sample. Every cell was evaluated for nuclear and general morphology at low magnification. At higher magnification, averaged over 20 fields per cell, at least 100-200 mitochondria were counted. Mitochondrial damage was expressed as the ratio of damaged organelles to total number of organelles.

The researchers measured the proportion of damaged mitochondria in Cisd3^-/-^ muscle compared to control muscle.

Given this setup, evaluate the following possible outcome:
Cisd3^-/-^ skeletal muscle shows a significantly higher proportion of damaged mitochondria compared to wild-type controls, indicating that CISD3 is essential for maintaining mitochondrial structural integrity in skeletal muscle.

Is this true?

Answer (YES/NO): YES